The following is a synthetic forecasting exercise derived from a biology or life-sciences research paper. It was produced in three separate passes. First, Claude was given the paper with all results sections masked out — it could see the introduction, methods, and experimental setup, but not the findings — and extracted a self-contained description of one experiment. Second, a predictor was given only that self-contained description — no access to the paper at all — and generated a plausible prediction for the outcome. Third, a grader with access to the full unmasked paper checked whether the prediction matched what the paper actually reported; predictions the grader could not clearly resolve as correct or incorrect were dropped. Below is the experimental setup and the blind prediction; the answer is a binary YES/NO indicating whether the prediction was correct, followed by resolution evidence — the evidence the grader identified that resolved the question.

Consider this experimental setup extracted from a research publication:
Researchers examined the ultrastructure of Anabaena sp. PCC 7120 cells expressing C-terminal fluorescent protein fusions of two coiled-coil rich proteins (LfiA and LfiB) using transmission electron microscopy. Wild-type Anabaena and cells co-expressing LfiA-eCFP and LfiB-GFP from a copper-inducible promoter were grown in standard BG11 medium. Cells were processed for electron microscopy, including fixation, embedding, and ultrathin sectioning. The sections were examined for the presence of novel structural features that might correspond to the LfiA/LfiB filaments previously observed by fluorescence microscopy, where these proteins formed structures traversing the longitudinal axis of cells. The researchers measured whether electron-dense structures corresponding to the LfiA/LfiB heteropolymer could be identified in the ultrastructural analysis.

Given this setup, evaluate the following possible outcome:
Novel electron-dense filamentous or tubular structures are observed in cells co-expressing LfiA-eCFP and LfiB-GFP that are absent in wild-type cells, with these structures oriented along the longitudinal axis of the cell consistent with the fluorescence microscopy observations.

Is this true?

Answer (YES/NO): YES